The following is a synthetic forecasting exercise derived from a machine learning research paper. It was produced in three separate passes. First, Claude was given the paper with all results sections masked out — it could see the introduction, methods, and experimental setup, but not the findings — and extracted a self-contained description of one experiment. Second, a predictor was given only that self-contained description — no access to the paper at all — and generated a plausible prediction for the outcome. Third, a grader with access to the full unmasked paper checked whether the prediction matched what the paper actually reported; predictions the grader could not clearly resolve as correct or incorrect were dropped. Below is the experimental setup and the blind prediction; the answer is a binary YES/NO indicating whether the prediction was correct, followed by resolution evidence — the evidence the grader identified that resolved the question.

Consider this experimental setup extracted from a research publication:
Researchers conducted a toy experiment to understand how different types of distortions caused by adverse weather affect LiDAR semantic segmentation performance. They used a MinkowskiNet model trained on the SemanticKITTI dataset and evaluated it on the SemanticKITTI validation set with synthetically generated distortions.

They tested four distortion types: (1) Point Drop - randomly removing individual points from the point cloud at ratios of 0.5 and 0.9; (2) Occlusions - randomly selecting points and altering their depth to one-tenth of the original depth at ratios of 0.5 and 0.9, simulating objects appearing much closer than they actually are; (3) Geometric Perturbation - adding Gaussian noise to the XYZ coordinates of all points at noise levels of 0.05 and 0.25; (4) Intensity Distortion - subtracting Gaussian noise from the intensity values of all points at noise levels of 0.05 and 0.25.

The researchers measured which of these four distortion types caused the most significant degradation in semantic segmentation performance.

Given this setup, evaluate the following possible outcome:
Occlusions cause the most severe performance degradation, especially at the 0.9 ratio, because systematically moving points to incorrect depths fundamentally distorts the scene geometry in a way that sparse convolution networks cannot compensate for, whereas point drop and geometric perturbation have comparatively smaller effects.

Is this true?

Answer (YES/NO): NO